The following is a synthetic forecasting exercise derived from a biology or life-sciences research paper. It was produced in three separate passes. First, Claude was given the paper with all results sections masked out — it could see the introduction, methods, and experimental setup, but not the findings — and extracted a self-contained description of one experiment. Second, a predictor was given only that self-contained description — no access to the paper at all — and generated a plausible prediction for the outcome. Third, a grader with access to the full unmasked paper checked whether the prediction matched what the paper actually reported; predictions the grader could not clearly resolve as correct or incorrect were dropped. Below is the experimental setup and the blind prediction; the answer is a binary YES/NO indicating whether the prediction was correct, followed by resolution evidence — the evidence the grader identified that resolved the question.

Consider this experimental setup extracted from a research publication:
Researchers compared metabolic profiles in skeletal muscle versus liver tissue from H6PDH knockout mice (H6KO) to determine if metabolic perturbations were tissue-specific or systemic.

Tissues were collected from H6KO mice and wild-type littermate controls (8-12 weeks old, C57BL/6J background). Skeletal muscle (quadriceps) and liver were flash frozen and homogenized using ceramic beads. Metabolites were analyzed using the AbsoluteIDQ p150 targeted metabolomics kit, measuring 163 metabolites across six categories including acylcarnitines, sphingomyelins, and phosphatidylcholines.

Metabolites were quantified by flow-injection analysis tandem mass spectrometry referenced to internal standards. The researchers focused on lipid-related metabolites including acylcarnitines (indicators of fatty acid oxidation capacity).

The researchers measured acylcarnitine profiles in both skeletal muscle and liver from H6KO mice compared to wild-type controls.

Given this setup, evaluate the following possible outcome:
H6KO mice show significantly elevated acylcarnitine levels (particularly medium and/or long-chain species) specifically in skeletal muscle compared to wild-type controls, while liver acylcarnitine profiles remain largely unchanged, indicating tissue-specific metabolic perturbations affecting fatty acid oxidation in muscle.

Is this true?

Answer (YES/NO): NO